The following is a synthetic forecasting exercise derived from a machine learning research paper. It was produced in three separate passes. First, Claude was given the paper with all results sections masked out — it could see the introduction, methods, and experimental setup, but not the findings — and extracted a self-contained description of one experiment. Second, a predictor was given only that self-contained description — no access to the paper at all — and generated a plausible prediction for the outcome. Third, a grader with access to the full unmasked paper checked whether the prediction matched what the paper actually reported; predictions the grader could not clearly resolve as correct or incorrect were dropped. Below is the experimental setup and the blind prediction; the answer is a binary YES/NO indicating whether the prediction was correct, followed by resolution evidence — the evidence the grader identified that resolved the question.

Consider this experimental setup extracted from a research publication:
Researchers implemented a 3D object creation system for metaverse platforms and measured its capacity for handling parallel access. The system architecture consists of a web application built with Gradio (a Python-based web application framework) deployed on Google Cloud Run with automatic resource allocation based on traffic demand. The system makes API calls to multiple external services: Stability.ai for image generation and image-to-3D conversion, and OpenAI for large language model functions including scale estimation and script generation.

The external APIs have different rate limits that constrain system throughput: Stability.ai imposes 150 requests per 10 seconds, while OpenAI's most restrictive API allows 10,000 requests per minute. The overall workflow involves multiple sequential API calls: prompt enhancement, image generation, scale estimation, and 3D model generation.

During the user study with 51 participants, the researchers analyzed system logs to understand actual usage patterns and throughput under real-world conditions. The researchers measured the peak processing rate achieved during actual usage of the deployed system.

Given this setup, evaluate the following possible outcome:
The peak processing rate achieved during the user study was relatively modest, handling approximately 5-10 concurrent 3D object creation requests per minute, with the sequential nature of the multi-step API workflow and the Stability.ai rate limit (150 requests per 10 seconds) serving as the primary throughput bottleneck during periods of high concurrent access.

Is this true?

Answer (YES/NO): NO